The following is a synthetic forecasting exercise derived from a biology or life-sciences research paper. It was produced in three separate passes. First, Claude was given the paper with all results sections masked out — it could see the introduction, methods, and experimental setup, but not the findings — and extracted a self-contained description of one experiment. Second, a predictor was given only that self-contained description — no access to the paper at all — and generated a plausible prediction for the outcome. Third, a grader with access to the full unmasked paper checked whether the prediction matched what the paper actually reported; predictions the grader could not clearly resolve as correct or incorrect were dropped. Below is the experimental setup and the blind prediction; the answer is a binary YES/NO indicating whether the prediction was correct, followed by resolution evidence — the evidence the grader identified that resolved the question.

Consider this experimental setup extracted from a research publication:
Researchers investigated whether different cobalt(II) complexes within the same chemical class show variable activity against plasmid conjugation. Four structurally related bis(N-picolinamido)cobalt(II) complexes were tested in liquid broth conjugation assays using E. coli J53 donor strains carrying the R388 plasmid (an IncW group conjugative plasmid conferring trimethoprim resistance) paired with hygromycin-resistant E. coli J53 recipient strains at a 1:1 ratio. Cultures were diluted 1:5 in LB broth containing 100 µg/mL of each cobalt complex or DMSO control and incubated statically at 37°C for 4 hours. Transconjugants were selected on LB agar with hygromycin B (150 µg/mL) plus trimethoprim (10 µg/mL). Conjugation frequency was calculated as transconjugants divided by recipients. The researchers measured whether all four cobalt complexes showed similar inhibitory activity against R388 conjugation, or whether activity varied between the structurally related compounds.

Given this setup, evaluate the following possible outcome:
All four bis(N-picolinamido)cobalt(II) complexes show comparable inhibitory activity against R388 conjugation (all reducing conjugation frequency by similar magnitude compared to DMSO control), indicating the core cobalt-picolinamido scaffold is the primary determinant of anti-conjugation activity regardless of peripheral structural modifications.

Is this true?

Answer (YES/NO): NO